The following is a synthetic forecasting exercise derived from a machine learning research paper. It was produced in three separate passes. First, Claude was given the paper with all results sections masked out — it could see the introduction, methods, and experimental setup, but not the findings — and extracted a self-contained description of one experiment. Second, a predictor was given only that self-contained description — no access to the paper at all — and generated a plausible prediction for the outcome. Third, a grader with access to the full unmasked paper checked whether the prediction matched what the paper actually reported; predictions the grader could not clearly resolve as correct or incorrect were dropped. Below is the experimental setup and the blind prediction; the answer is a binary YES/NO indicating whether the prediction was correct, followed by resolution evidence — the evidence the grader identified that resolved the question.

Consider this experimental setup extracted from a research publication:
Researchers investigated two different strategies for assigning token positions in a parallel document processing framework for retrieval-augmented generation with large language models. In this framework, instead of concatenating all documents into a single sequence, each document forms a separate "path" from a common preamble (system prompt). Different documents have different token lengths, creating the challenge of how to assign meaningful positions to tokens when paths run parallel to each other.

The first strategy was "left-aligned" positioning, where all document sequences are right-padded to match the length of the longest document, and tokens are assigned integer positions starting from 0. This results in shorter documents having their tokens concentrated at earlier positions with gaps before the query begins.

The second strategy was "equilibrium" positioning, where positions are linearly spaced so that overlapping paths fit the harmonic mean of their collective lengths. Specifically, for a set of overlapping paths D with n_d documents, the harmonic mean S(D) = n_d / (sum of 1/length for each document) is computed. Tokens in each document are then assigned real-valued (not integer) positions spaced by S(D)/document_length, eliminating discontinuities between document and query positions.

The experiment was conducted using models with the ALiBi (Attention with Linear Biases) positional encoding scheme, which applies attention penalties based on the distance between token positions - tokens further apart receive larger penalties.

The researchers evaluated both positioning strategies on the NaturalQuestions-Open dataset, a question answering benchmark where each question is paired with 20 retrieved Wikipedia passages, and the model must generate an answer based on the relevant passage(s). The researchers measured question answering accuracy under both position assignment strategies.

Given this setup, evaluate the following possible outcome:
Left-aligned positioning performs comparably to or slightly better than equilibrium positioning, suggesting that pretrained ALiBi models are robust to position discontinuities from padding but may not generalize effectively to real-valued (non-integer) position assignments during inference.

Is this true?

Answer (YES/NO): NO